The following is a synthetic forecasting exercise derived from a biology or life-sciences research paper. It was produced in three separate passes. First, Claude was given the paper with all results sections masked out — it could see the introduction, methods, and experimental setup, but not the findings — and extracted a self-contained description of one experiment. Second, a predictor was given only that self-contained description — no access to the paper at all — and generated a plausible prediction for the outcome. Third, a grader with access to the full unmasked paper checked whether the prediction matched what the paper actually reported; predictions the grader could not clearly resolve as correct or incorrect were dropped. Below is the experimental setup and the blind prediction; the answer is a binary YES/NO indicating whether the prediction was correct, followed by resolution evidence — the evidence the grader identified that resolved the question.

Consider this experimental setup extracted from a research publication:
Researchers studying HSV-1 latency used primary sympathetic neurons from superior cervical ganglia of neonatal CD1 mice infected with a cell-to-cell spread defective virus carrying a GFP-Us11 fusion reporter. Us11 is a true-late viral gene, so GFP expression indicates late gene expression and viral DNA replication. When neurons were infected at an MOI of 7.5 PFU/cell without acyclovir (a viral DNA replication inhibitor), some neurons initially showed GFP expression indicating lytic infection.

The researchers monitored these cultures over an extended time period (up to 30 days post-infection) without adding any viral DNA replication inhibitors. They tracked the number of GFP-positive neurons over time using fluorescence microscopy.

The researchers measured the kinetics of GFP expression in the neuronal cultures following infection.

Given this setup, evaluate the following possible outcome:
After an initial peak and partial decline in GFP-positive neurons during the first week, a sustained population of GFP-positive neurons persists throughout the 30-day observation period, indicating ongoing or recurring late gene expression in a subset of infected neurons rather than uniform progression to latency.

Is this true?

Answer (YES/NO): NO